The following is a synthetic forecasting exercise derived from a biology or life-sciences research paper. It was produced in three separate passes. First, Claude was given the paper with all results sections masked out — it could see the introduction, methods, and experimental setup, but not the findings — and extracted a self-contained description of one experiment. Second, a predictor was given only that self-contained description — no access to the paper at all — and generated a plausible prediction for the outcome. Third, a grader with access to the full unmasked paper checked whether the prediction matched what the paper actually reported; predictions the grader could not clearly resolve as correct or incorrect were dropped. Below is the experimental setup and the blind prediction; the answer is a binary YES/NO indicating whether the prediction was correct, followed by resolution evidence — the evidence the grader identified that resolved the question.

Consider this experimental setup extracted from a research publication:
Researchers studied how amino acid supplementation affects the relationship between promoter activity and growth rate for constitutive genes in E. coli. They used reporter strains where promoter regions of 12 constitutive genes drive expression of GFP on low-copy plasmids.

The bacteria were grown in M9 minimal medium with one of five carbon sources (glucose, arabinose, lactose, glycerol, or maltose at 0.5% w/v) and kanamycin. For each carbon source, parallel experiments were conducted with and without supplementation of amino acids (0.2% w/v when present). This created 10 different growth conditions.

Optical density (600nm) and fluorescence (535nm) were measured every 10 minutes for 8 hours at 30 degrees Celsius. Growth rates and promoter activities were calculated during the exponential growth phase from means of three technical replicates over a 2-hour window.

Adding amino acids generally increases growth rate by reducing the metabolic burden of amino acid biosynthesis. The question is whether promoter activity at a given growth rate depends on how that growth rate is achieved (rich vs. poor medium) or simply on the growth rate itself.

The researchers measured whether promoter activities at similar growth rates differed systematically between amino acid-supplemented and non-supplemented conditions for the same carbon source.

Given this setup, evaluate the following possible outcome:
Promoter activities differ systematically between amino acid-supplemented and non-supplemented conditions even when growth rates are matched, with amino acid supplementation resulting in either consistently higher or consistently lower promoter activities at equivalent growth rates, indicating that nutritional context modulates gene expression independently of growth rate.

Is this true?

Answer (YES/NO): NO